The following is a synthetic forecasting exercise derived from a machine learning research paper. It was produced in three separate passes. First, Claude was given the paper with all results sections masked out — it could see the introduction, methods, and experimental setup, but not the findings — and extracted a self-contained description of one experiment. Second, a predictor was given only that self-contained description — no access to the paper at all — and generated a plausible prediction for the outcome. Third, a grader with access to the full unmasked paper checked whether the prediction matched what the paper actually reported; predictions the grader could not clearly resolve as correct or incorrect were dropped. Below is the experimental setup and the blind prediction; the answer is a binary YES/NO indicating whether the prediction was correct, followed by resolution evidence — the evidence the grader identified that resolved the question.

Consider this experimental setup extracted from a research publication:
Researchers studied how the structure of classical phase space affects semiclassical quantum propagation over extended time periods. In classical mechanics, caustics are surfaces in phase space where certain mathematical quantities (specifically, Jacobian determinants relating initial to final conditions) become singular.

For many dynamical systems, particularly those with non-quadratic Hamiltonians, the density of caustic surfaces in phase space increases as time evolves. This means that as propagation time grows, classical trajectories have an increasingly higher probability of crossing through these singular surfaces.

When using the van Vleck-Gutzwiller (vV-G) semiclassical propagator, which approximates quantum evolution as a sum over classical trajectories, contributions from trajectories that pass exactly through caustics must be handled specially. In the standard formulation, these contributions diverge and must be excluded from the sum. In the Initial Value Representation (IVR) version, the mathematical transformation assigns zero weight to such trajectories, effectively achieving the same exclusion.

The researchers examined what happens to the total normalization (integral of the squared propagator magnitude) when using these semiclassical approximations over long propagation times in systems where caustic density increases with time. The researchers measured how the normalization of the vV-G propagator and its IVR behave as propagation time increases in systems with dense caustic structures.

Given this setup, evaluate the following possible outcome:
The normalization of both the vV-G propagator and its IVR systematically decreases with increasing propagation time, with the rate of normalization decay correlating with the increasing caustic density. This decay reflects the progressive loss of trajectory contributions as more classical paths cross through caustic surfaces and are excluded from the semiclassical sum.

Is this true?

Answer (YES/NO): YES